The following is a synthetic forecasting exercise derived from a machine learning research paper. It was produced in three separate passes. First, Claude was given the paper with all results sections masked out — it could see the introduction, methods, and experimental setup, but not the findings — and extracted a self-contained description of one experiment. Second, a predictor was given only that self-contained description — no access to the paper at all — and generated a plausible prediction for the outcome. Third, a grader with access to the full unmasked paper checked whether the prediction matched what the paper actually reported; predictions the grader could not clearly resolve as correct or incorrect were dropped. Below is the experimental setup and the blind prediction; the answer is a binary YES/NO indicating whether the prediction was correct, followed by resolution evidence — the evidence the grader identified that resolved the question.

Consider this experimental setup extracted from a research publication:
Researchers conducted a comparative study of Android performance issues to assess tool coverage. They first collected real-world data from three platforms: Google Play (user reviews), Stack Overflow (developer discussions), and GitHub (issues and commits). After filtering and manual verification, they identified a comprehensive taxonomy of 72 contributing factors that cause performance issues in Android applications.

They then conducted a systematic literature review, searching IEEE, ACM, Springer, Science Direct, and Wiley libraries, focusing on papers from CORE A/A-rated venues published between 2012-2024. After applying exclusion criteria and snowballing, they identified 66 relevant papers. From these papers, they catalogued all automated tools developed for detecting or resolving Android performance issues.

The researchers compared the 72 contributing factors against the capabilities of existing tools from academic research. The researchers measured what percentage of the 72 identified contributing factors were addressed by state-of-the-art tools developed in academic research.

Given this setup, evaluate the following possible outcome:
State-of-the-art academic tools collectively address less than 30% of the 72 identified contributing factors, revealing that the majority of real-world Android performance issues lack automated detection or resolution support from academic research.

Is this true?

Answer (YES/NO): YES